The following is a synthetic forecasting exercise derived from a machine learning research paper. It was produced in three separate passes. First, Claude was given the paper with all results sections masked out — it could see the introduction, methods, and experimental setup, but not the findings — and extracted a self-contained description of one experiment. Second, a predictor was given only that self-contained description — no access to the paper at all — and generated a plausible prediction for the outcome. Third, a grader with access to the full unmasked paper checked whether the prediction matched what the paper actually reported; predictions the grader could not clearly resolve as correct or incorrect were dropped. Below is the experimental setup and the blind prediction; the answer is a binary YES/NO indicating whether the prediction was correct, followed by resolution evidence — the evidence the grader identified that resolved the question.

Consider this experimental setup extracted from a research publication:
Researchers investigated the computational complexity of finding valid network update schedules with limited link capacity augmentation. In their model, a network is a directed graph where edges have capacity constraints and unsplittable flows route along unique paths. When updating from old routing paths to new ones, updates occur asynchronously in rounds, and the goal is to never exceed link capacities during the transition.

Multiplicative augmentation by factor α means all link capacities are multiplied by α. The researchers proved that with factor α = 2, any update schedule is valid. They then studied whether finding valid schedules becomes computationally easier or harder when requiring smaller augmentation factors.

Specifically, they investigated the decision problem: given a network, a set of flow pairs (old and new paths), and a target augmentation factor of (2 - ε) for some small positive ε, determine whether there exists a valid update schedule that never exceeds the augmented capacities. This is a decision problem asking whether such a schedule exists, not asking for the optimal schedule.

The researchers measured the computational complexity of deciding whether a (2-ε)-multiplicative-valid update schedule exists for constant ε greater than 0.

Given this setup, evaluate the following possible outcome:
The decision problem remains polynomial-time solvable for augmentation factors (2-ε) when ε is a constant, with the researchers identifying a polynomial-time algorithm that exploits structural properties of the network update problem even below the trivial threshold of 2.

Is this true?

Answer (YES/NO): NO